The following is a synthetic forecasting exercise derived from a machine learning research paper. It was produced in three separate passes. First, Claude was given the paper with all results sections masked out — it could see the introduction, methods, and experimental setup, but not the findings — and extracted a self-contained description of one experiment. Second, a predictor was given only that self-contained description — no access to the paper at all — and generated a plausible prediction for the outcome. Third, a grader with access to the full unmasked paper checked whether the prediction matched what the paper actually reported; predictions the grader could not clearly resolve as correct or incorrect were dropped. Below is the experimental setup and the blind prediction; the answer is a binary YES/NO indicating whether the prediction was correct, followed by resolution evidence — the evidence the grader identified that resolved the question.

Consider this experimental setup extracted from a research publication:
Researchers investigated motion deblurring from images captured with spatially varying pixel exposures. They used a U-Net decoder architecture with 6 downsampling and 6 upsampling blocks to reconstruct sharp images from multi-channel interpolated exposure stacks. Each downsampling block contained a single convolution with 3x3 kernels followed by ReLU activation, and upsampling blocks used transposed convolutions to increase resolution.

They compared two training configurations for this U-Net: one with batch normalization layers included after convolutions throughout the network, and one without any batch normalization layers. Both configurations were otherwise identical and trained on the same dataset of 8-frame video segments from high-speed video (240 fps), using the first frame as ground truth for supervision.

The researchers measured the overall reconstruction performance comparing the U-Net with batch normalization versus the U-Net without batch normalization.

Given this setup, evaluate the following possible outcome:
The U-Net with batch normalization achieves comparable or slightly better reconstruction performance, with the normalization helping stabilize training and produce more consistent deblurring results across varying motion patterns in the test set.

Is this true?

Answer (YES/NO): NO